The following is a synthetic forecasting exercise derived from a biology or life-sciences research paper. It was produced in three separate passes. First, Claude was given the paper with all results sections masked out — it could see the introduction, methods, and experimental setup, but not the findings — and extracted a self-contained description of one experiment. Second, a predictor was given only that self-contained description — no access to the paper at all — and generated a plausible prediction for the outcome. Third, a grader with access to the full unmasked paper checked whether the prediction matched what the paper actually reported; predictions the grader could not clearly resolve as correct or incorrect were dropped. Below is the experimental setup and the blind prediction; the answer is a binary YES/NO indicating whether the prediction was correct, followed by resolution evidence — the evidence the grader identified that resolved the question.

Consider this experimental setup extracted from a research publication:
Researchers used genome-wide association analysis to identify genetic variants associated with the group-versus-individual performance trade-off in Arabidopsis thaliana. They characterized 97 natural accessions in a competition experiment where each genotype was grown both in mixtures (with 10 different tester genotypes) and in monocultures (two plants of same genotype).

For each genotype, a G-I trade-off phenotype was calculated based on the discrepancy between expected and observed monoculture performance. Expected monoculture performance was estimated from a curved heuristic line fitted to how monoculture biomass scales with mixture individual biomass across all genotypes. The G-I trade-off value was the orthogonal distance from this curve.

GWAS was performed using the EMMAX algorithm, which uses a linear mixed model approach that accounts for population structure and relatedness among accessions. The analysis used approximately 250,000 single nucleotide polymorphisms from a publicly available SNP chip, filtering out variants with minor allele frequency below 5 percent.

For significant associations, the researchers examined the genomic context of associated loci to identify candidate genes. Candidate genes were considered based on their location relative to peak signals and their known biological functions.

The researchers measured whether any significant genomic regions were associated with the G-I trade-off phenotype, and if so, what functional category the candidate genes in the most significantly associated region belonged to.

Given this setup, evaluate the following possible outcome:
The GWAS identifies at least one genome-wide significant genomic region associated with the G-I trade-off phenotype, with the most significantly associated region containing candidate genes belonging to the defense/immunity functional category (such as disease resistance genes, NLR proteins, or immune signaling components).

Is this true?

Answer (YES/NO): NO